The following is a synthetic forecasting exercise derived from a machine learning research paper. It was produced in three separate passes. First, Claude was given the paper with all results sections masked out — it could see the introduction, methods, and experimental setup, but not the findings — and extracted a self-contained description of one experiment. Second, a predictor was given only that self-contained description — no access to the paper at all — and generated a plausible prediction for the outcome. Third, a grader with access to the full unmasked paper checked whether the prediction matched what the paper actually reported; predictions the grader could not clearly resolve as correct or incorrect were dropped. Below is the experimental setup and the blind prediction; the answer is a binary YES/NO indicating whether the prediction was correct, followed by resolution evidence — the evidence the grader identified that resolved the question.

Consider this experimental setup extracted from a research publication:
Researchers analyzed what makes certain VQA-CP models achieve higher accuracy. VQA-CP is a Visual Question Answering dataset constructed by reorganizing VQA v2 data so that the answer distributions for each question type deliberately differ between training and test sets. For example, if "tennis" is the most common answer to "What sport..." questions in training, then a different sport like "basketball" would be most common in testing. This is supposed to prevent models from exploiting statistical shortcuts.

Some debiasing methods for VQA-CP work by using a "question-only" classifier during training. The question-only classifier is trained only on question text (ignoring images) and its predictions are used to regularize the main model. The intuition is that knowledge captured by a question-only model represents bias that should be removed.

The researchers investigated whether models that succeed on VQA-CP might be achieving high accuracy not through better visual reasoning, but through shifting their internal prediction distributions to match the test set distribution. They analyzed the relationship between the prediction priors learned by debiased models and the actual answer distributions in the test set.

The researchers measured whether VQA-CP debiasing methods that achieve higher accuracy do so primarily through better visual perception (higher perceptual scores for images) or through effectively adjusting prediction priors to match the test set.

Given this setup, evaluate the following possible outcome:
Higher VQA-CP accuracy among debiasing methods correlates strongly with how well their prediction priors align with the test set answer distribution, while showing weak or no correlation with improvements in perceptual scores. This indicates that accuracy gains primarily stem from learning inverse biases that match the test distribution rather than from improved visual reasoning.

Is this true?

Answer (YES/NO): YES